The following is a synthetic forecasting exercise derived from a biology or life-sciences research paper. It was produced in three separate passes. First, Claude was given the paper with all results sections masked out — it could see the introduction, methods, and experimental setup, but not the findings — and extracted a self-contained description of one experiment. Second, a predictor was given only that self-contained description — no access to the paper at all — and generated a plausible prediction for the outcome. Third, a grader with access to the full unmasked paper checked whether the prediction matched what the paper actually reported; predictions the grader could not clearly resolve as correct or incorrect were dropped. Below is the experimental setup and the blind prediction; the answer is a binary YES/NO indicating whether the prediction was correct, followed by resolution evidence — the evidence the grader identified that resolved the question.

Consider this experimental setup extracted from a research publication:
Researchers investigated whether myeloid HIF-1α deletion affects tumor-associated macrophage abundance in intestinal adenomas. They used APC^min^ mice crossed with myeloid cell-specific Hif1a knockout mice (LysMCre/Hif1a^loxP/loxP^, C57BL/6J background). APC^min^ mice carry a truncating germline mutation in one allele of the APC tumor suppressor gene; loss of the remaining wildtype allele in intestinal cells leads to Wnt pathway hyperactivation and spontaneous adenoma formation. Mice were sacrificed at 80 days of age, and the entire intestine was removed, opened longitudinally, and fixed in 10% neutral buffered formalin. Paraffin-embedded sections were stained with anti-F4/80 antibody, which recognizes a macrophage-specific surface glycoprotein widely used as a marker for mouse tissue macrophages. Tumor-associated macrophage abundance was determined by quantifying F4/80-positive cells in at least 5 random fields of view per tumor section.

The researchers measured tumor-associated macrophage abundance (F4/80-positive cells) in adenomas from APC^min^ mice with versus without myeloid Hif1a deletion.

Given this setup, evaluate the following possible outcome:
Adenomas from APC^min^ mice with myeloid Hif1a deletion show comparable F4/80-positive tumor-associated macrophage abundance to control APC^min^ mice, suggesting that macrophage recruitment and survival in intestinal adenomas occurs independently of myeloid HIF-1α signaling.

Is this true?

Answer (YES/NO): YES